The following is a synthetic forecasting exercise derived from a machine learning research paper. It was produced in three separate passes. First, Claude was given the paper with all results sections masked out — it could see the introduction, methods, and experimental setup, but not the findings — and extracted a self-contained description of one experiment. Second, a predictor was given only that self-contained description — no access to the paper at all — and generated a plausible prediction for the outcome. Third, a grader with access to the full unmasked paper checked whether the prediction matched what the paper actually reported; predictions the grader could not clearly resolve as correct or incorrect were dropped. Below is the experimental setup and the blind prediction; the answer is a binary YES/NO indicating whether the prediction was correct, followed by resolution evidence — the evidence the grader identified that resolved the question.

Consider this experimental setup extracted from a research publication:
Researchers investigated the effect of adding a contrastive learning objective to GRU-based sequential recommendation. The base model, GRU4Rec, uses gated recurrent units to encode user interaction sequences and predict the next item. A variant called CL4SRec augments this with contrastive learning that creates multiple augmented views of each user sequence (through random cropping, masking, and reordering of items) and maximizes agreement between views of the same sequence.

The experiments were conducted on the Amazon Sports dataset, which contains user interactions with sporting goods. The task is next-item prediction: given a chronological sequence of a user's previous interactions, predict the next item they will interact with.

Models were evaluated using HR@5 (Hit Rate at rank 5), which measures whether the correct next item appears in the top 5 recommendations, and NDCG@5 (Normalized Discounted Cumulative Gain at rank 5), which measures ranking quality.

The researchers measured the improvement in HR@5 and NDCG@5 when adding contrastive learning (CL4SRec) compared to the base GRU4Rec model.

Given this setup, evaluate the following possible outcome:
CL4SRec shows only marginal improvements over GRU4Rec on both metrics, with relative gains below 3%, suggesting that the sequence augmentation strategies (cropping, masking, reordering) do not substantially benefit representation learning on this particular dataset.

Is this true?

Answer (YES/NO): NO